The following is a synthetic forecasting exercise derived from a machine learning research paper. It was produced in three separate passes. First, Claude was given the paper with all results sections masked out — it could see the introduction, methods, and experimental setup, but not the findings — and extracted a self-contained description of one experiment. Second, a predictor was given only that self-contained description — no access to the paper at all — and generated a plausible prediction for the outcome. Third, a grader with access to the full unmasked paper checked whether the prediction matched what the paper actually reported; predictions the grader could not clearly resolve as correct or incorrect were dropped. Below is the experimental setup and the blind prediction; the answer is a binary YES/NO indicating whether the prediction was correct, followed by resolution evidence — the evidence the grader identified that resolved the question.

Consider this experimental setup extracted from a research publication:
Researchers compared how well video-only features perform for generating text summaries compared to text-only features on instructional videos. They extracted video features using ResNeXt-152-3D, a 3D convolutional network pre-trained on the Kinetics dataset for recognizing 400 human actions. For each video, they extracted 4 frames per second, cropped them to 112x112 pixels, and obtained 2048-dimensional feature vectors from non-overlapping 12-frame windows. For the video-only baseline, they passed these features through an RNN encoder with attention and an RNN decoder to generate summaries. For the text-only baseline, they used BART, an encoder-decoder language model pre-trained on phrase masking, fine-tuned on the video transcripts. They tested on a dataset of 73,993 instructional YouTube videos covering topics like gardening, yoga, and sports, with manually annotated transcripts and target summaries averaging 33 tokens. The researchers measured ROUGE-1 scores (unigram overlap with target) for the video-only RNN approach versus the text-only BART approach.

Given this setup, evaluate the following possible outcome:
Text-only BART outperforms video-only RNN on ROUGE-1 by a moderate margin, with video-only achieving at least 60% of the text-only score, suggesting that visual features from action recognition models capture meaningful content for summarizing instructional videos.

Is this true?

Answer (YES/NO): YES